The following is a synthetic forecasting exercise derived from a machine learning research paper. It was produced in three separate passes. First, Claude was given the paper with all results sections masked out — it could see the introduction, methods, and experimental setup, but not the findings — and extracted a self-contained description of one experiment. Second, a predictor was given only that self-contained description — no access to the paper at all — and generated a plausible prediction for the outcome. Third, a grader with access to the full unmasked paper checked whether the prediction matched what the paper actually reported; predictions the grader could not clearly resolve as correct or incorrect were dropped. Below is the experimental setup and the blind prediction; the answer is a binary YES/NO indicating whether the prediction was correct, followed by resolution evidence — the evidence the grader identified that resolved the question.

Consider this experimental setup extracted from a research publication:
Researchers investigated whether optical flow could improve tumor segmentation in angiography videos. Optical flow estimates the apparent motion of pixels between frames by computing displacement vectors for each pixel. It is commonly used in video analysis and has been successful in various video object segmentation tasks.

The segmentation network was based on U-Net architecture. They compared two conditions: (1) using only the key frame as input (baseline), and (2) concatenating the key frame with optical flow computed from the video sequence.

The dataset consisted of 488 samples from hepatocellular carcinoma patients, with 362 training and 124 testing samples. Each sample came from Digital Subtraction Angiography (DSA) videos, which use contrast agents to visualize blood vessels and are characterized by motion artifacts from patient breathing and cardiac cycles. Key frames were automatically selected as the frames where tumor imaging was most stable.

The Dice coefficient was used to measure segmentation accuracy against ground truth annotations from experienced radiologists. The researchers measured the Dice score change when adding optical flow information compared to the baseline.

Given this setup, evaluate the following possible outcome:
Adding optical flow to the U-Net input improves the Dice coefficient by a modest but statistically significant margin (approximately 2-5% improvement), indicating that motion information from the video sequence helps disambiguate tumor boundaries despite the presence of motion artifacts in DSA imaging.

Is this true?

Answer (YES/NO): NO